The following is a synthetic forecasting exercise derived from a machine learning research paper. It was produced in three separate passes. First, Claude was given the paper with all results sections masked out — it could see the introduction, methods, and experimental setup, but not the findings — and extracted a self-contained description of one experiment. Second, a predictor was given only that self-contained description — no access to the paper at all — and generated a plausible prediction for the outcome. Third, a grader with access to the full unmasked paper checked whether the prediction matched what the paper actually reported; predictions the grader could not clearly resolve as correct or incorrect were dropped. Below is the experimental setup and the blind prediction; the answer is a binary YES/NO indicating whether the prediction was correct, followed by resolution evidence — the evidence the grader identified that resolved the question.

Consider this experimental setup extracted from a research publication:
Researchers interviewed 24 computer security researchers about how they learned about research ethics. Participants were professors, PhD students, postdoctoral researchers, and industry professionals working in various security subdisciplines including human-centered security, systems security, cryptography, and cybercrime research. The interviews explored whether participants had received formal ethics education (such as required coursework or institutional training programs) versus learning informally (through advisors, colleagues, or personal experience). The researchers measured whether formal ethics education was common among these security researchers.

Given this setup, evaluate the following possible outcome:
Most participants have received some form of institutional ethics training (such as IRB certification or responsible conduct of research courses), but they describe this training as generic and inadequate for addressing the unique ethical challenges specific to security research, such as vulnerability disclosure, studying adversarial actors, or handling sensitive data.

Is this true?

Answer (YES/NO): NO